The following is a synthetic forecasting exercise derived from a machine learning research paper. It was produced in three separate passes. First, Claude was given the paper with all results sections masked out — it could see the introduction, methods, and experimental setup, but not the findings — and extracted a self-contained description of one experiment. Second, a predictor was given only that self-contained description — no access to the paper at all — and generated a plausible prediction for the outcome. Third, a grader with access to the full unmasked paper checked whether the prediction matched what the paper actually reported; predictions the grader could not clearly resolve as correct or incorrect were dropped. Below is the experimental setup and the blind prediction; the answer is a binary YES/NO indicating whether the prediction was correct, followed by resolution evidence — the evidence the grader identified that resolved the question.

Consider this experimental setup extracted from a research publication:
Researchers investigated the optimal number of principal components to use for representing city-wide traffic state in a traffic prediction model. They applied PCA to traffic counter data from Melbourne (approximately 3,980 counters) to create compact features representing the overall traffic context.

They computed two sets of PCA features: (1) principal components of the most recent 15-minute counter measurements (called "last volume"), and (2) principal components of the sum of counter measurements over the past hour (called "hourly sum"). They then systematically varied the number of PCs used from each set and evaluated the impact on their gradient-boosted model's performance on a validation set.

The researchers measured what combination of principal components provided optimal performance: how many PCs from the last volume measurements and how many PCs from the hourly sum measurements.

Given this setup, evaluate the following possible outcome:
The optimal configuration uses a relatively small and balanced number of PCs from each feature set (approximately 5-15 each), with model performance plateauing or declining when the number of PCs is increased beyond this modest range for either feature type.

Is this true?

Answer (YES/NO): YES